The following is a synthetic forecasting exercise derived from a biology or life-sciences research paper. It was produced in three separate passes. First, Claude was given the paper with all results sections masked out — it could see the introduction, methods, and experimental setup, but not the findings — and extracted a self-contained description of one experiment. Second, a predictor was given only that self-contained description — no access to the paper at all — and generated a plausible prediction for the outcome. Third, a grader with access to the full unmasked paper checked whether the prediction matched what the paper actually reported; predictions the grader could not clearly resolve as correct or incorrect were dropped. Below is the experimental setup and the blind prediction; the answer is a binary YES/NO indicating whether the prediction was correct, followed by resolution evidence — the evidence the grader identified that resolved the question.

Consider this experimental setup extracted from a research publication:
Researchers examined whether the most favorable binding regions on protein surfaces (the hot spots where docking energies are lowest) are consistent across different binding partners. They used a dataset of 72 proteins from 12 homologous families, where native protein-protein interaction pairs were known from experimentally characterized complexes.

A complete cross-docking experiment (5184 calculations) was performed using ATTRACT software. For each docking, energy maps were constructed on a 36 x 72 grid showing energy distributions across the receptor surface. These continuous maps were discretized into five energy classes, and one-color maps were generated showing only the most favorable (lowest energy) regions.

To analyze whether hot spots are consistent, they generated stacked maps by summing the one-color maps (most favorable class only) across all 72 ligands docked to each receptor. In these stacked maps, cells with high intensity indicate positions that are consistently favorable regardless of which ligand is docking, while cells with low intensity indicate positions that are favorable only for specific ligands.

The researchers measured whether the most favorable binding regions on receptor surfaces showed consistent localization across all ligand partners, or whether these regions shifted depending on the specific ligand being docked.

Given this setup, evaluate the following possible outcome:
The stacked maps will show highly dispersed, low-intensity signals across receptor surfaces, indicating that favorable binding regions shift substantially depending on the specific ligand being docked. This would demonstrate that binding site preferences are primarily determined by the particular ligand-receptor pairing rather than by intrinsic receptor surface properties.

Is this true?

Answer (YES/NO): NO